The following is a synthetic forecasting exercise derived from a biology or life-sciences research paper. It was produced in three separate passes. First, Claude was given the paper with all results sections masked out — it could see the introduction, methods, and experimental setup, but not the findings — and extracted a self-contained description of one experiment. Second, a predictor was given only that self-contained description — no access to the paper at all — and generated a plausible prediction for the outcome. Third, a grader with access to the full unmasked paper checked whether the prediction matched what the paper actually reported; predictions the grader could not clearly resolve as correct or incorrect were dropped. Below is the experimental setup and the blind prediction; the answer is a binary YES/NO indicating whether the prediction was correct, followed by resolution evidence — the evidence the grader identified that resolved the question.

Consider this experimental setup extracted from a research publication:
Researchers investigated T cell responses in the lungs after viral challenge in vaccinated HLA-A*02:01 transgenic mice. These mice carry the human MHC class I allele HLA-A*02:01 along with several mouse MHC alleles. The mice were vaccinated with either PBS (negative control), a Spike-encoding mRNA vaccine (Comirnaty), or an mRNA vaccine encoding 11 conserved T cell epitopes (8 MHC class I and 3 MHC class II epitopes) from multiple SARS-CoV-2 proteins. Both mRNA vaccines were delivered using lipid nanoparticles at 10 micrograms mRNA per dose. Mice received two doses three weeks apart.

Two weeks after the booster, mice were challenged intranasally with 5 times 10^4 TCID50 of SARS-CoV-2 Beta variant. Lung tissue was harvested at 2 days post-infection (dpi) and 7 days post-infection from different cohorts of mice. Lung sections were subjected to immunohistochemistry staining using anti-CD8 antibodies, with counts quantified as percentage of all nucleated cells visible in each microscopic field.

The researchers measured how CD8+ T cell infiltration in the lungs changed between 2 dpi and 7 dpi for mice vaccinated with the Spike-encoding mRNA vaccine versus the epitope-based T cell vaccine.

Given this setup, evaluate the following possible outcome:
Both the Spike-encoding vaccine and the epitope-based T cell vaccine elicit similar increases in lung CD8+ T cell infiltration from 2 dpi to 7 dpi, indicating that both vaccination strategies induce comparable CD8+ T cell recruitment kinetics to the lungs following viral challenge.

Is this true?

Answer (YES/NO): NO